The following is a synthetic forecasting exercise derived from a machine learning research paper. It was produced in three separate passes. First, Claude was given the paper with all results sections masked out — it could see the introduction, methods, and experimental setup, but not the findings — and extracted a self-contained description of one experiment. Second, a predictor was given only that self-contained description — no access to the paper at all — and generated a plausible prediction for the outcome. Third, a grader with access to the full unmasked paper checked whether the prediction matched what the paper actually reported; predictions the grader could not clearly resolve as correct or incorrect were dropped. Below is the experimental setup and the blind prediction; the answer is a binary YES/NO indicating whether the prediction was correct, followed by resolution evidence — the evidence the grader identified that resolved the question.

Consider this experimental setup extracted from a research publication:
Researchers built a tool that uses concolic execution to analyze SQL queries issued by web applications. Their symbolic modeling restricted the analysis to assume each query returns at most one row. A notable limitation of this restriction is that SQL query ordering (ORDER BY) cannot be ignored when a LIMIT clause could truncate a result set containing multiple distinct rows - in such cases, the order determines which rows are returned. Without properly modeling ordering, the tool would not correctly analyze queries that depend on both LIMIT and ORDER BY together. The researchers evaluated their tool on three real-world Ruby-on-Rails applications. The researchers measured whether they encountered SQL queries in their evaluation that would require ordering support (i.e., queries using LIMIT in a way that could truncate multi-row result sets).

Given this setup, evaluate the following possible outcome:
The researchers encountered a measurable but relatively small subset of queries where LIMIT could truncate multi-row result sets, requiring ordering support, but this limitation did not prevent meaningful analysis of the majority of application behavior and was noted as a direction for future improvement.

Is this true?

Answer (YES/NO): NO